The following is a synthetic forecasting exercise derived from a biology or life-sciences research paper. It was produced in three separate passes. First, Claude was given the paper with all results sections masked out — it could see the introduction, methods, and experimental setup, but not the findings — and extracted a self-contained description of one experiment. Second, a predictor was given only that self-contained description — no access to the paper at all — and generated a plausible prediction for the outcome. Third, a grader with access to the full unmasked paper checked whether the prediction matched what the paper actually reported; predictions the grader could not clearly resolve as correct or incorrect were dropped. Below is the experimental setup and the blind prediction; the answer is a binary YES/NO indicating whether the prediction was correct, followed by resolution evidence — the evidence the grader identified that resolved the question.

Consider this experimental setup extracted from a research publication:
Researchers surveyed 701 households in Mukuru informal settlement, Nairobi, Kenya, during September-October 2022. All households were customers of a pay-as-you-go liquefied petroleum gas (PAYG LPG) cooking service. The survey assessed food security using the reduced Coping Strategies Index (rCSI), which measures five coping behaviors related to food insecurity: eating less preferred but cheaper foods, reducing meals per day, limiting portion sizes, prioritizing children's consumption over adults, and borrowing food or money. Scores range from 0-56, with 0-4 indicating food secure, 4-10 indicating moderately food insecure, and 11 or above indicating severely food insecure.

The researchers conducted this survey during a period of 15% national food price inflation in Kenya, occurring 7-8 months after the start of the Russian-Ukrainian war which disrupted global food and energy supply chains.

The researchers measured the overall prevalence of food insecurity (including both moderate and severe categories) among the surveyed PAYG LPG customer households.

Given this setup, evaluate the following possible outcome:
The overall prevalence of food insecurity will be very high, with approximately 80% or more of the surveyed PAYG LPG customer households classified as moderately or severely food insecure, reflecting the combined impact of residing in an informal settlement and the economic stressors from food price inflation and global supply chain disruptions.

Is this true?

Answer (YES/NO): NO